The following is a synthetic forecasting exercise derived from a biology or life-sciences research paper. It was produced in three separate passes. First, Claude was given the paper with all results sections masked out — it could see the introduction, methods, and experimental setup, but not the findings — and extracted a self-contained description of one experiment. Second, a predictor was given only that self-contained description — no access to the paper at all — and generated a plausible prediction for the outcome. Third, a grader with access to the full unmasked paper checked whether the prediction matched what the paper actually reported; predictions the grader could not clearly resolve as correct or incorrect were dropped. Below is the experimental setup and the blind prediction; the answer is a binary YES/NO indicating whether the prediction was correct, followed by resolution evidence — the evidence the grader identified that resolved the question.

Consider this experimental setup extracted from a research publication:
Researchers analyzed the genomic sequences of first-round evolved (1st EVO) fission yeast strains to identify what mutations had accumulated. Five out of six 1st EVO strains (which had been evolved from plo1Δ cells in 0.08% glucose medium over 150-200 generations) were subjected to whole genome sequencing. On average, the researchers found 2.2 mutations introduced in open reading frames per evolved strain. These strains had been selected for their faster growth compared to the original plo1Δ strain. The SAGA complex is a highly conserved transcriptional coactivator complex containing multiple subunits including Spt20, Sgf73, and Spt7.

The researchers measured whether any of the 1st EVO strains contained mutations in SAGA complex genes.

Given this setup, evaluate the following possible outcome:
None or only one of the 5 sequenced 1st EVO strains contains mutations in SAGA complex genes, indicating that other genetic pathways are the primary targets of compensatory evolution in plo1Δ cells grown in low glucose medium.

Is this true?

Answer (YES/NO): NO